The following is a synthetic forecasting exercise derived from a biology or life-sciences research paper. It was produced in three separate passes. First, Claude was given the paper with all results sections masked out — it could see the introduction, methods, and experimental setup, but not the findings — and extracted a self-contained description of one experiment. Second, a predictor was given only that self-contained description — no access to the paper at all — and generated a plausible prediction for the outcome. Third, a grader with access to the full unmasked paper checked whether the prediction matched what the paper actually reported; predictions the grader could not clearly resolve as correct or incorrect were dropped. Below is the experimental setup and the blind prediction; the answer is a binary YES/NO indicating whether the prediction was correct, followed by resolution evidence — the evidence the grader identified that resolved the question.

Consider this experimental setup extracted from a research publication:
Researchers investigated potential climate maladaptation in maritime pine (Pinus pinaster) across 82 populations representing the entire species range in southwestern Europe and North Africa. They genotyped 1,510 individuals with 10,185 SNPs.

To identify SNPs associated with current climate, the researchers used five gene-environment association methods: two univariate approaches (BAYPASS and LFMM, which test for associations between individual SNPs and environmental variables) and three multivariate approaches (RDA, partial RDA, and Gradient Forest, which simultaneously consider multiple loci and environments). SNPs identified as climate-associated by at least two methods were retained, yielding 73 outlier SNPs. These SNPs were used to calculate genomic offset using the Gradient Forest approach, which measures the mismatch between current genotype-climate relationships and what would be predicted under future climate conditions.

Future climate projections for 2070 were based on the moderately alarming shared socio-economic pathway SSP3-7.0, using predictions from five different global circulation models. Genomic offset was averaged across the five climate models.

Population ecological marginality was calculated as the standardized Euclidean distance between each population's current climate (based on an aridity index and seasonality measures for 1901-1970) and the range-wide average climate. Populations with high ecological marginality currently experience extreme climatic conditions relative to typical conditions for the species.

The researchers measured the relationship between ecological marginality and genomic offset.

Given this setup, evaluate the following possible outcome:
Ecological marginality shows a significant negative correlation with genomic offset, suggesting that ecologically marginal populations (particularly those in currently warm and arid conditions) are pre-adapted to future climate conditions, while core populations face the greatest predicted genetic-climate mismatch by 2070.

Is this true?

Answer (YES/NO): NO